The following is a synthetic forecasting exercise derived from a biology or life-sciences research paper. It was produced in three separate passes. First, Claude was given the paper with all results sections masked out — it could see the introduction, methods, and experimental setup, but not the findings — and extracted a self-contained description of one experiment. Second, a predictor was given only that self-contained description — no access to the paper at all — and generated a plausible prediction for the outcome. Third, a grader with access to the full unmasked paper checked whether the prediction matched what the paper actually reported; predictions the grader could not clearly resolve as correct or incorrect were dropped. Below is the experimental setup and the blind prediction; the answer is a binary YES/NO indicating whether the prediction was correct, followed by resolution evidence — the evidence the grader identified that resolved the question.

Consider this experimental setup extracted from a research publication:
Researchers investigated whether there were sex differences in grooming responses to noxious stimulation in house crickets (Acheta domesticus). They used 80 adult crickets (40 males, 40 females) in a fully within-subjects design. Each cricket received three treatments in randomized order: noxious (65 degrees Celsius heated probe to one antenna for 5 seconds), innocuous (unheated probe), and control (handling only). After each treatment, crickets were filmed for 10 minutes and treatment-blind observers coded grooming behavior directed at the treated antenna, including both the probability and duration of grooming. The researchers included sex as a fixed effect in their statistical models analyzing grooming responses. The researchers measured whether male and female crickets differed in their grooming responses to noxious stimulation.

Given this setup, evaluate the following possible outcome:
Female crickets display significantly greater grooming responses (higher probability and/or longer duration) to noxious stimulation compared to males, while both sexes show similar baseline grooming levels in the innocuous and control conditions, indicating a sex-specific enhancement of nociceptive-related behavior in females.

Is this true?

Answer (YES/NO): NO